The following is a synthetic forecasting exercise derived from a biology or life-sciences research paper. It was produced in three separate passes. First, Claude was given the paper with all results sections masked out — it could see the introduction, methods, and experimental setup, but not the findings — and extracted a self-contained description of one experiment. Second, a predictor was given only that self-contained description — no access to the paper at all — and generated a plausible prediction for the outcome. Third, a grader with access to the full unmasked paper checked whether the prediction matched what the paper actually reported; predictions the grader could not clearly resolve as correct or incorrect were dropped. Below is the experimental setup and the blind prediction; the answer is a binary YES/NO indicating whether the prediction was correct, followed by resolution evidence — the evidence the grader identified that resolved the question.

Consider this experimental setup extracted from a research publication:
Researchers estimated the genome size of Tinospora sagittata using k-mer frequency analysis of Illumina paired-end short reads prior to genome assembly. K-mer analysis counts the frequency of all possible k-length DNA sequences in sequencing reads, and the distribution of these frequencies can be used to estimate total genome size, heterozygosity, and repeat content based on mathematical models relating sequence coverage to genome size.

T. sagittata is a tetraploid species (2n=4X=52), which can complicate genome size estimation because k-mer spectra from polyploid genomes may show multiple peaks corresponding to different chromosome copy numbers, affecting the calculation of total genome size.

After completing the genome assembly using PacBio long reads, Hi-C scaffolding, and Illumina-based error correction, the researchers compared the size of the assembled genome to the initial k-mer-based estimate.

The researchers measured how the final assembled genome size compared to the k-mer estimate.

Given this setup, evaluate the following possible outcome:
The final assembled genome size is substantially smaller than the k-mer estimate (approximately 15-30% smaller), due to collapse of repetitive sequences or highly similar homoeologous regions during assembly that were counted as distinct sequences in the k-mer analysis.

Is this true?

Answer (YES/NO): NO